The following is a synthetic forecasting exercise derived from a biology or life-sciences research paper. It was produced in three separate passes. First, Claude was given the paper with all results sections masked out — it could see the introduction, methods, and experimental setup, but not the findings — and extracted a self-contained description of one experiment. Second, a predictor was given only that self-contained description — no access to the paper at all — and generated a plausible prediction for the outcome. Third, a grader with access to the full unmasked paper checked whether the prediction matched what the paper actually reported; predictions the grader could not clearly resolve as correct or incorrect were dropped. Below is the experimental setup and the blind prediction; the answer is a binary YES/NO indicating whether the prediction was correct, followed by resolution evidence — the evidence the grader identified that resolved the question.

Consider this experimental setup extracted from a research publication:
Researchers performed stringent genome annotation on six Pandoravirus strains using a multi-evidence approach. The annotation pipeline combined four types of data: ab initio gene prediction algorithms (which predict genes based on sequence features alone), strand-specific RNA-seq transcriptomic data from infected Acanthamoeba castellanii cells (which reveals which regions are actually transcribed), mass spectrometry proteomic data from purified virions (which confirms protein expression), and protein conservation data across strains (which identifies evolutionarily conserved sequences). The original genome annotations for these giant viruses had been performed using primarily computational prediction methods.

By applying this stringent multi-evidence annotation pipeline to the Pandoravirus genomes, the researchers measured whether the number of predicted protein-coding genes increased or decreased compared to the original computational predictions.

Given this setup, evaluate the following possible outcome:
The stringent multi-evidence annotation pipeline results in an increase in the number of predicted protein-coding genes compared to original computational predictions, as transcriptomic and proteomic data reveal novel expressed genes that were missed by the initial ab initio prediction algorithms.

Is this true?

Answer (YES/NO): NO